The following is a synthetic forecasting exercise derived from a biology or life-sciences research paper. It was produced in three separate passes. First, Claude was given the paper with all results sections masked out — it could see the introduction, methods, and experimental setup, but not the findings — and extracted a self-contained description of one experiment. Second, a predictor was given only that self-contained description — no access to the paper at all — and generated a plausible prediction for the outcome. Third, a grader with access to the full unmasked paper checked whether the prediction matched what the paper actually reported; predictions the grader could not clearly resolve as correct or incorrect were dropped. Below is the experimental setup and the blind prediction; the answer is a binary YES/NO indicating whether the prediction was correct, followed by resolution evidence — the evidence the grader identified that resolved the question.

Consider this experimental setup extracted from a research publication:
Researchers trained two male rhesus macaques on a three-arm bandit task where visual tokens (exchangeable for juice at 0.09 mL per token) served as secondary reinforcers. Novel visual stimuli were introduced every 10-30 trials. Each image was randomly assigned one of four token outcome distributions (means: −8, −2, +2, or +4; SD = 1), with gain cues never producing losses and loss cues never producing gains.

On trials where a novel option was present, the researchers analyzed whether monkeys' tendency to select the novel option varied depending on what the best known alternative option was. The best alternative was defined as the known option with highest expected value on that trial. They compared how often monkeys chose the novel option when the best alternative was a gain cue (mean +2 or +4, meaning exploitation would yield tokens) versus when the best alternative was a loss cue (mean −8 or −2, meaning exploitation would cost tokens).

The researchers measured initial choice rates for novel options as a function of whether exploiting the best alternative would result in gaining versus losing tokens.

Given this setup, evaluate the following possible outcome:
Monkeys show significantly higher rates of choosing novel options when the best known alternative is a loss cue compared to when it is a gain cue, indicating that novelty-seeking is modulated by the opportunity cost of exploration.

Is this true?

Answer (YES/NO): NO